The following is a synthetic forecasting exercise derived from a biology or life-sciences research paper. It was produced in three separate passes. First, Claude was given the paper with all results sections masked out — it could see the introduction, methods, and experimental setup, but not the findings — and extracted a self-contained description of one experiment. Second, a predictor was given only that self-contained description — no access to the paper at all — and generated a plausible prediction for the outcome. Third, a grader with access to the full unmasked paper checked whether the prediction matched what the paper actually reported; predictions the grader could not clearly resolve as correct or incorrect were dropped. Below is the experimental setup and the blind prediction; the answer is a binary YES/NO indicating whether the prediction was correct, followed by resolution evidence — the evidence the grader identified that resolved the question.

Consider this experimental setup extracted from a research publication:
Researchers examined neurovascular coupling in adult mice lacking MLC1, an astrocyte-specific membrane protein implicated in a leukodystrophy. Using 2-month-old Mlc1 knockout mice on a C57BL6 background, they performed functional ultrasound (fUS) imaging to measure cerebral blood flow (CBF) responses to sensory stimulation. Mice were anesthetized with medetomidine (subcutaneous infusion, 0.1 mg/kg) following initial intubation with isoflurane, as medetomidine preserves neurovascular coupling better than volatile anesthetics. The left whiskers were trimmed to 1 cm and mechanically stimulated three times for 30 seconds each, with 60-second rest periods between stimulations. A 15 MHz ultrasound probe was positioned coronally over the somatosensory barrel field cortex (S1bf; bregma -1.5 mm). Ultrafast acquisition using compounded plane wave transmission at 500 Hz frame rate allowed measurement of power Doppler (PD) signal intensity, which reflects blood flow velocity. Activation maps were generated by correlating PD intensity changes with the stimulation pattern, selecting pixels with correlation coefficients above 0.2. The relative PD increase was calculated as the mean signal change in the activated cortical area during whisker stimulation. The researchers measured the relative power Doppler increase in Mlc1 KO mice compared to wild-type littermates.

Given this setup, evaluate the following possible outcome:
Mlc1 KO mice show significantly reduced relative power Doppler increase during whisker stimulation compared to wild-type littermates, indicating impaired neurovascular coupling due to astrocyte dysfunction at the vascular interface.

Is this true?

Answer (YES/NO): YES